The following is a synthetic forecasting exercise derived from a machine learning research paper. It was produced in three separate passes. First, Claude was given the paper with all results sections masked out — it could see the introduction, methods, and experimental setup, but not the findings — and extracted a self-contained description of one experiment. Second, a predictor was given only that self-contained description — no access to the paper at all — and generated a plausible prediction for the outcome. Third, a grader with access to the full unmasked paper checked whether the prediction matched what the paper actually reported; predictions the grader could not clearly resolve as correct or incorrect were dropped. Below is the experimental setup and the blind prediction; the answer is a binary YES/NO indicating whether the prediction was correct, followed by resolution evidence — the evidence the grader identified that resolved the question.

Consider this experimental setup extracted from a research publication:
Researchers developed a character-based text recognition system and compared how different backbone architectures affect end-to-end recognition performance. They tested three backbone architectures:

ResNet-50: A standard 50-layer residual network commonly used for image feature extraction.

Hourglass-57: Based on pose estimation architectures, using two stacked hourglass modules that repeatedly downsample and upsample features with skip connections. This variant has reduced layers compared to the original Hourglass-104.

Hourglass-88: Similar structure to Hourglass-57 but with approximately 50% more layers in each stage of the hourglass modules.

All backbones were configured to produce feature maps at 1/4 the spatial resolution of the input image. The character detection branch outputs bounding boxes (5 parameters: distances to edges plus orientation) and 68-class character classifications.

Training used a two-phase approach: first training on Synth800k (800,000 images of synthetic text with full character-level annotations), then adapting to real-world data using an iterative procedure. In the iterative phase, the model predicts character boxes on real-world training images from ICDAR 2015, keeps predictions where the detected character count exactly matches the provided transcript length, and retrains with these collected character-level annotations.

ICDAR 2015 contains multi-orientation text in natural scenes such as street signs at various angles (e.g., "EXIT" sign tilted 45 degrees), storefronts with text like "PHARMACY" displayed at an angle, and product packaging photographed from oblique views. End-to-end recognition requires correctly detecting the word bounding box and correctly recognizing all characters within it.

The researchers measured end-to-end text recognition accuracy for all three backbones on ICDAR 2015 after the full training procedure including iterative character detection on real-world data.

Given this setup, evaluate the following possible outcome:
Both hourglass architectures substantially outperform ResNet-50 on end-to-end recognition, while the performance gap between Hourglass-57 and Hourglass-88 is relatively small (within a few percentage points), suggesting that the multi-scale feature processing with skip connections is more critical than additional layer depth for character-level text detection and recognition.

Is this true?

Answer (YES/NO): YES